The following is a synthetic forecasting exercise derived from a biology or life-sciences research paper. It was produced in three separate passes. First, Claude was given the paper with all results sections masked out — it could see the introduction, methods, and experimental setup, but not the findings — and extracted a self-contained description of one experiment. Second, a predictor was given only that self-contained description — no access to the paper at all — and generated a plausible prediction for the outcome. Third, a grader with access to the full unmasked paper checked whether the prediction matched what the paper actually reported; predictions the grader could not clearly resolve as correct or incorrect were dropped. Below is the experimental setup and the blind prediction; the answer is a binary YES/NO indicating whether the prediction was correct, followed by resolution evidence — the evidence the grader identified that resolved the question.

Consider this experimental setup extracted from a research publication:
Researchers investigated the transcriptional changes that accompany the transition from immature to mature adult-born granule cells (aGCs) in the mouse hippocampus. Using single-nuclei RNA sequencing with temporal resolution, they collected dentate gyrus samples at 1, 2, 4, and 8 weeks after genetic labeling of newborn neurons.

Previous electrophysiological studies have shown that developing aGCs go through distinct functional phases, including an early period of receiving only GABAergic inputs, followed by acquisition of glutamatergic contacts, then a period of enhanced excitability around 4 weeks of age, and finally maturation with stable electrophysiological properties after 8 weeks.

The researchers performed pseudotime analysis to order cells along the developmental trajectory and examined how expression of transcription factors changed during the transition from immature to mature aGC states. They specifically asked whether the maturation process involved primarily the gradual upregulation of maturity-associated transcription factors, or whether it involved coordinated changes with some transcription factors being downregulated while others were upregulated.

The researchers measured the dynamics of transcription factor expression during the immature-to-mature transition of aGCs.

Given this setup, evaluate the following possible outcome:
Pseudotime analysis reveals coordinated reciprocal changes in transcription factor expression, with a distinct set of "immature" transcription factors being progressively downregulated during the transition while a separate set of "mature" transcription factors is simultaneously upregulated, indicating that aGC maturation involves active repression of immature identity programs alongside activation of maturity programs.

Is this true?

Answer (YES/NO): YES